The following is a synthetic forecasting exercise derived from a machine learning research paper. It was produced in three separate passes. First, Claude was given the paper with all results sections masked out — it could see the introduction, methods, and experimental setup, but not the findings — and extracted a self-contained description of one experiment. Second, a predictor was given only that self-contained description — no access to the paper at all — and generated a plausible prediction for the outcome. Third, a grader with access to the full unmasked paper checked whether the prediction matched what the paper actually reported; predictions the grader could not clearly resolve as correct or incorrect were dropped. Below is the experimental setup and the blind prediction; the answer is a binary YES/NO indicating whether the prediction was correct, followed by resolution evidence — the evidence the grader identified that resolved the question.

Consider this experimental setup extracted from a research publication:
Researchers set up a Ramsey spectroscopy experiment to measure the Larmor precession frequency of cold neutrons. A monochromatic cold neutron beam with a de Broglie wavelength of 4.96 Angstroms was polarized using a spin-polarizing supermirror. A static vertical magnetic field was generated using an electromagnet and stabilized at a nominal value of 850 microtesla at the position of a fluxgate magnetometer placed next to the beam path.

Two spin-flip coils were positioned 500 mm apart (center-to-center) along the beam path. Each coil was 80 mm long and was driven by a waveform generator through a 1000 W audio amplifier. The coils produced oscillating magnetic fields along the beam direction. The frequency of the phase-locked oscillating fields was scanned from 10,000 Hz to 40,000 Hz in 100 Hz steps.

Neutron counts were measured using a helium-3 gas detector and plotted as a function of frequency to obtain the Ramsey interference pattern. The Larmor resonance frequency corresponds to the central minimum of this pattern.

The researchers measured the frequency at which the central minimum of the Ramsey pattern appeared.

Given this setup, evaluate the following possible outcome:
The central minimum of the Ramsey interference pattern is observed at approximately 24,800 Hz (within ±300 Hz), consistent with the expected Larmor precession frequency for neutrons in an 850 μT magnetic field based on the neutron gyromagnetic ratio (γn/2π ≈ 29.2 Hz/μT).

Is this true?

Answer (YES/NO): NO